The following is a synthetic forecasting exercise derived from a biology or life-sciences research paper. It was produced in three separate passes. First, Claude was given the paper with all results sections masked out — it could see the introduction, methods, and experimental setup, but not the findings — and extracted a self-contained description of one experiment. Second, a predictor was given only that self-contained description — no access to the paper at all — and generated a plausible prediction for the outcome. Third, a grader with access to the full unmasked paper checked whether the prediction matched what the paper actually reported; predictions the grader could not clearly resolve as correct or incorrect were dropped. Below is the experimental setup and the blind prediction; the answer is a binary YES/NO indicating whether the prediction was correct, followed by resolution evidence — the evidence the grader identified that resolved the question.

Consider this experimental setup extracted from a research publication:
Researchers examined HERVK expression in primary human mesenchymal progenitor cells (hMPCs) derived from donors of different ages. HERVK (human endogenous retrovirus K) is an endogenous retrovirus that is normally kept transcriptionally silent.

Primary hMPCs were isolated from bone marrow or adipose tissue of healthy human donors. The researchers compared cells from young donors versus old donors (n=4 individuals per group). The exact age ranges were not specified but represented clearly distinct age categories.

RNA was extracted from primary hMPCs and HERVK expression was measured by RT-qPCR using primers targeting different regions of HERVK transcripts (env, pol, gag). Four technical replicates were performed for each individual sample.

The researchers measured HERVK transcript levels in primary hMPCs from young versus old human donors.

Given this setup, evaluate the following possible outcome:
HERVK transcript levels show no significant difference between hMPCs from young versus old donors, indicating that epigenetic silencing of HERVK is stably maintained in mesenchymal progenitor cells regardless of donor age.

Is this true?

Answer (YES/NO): NO